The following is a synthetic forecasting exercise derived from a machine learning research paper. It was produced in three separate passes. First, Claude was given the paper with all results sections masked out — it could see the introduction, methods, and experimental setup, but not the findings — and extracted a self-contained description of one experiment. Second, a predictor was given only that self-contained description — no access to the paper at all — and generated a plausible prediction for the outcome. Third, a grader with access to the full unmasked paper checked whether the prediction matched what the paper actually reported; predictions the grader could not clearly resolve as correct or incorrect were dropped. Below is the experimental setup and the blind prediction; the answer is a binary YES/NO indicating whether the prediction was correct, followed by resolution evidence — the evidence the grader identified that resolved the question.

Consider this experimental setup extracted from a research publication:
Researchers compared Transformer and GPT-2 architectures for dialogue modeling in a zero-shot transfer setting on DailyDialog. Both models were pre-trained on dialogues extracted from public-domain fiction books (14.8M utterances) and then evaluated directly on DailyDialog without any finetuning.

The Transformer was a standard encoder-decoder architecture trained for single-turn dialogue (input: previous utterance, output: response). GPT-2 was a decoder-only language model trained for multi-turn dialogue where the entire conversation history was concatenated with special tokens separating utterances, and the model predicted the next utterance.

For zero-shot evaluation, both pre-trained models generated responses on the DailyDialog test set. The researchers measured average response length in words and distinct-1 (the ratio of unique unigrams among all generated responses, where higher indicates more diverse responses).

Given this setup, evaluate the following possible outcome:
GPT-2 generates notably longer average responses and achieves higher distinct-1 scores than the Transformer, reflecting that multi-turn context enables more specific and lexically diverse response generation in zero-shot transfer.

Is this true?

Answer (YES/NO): YES